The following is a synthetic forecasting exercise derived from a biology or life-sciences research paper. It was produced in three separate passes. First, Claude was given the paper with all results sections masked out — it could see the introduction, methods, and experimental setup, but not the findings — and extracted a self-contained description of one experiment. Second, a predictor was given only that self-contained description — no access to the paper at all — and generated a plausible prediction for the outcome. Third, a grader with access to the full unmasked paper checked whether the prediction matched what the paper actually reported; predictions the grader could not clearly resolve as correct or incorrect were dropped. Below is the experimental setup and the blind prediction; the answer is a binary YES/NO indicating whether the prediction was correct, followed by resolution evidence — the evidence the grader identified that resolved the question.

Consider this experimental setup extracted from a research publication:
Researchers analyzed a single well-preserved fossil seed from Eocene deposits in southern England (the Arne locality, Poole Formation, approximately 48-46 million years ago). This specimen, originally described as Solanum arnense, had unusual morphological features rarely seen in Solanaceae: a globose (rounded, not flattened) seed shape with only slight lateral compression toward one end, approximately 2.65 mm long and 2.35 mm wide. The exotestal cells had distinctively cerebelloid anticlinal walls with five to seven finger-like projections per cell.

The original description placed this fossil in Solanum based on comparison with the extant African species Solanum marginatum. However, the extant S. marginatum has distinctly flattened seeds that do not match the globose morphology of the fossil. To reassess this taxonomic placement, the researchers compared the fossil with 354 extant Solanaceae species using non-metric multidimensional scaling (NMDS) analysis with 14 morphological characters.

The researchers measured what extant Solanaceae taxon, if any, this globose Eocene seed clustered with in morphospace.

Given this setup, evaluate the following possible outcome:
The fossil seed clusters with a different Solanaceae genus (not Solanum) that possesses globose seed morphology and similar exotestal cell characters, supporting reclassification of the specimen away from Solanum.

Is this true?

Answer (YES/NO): YES